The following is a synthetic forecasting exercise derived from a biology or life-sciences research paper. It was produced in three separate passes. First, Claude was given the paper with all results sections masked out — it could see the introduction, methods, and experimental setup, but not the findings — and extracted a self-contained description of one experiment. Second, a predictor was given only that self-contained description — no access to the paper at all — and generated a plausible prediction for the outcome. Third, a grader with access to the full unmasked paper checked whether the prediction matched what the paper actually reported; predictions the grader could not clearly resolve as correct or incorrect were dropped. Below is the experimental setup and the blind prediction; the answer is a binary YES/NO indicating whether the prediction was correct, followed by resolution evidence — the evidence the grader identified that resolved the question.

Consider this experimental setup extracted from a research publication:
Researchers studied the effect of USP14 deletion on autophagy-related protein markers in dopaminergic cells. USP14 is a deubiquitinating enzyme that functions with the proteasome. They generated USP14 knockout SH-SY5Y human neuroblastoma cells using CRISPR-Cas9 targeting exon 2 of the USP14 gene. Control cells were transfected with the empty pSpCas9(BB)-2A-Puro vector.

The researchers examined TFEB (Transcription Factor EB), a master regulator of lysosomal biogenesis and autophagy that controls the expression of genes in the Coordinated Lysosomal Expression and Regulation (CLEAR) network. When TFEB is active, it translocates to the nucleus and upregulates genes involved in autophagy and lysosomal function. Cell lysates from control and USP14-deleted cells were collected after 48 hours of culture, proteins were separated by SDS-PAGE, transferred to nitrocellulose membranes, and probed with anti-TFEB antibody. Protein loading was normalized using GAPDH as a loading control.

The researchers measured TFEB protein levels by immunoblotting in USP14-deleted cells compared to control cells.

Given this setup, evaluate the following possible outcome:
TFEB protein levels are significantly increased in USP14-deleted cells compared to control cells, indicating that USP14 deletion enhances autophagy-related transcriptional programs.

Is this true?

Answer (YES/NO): YES